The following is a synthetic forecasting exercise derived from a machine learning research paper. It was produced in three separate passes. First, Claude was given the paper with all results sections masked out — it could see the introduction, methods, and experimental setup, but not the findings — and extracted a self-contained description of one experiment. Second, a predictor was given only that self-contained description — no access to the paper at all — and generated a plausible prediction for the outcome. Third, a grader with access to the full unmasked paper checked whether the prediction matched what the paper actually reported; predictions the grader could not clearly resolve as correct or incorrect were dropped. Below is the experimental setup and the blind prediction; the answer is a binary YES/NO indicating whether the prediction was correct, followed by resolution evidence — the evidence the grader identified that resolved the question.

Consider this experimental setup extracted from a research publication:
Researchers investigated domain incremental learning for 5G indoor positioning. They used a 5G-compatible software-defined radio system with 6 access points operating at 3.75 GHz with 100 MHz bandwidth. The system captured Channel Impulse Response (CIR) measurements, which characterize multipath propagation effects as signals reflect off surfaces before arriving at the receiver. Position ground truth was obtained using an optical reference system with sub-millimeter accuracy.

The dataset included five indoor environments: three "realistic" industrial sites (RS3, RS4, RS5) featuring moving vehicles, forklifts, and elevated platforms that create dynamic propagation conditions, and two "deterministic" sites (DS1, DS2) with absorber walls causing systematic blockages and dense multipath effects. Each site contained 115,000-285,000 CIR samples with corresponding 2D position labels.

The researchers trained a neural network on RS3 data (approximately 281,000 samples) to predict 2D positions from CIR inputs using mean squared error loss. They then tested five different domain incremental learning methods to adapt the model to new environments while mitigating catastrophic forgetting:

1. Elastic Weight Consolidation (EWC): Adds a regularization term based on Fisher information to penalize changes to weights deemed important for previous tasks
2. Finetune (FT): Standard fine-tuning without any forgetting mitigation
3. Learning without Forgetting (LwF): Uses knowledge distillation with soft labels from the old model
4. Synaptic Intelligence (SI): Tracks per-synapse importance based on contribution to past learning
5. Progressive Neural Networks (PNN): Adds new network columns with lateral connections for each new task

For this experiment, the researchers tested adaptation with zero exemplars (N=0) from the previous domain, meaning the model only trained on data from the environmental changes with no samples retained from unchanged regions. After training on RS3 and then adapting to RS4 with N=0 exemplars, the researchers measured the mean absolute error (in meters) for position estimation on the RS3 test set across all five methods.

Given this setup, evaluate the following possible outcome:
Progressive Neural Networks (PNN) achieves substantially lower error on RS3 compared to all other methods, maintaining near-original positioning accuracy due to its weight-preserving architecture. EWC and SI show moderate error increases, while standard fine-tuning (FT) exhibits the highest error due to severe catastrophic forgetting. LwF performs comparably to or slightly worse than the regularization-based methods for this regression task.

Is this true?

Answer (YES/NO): NO